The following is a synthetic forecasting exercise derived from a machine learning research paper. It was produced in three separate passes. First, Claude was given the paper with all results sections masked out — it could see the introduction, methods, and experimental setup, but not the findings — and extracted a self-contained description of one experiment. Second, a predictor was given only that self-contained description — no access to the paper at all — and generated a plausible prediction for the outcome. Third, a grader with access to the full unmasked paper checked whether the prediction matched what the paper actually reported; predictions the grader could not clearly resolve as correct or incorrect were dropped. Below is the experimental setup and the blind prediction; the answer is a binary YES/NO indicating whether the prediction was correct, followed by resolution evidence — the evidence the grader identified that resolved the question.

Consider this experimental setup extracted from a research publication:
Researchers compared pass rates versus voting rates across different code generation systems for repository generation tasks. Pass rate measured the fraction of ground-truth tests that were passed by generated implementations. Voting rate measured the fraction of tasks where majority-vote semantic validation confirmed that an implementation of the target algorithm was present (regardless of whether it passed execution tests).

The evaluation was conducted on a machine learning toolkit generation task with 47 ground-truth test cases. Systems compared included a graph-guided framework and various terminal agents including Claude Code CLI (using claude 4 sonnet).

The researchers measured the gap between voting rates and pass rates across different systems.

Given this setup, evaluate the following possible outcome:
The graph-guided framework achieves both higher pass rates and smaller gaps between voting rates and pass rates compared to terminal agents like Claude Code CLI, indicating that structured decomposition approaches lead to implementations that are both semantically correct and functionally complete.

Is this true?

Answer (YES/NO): YES